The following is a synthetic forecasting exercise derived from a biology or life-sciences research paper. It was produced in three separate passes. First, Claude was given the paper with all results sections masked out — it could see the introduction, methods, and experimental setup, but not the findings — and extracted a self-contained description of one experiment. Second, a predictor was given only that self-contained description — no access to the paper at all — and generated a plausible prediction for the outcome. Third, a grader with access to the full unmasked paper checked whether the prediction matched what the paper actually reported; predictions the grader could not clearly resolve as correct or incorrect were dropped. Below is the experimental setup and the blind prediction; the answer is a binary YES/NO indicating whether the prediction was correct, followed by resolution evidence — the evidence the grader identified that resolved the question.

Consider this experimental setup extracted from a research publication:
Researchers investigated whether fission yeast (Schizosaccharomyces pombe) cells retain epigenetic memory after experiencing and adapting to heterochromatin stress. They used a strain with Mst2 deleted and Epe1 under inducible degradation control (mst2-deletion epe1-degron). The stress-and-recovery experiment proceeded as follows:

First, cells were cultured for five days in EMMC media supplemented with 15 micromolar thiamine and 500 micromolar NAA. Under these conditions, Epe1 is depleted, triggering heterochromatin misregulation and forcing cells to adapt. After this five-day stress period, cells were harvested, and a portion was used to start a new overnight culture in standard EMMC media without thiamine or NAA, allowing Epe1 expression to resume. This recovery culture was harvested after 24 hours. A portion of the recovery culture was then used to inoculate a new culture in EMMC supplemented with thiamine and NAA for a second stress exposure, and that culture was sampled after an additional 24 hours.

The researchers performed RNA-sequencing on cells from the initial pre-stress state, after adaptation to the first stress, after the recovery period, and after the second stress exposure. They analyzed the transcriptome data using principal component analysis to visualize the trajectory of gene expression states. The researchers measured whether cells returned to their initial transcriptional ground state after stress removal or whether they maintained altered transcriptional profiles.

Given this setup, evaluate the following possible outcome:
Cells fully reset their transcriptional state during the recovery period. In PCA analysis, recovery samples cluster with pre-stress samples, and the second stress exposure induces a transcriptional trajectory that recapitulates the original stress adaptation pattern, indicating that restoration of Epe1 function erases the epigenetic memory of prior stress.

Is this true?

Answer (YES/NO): NO